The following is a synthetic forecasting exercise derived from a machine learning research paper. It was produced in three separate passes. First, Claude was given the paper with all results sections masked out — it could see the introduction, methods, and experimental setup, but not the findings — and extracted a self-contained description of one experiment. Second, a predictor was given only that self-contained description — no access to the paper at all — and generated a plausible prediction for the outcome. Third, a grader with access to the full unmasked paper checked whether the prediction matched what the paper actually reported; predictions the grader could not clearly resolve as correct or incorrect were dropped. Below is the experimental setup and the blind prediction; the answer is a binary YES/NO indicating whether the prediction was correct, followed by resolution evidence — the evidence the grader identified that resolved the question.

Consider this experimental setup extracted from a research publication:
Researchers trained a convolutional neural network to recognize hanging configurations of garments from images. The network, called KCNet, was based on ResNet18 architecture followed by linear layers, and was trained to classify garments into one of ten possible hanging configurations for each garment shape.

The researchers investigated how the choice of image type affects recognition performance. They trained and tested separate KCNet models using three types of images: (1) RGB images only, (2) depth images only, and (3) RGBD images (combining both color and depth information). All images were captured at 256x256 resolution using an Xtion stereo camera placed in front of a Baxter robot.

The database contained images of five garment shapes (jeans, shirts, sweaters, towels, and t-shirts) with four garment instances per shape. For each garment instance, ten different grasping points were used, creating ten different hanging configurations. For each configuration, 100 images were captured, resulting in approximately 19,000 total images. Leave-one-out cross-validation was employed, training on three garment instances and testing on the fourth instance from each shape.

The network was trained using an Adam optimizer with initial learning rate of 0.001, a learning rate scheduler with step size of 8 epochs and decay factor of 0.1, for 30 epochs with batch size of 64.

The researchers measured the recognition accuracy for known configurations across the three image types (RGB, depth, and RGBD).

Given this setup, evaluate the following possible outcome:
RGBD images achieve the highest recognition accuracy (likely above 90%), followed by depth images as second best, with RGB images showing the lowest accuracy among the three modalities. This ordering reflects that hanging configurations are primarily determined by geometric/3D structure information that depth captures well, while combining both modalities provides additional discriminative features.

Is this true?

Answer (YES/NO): NO